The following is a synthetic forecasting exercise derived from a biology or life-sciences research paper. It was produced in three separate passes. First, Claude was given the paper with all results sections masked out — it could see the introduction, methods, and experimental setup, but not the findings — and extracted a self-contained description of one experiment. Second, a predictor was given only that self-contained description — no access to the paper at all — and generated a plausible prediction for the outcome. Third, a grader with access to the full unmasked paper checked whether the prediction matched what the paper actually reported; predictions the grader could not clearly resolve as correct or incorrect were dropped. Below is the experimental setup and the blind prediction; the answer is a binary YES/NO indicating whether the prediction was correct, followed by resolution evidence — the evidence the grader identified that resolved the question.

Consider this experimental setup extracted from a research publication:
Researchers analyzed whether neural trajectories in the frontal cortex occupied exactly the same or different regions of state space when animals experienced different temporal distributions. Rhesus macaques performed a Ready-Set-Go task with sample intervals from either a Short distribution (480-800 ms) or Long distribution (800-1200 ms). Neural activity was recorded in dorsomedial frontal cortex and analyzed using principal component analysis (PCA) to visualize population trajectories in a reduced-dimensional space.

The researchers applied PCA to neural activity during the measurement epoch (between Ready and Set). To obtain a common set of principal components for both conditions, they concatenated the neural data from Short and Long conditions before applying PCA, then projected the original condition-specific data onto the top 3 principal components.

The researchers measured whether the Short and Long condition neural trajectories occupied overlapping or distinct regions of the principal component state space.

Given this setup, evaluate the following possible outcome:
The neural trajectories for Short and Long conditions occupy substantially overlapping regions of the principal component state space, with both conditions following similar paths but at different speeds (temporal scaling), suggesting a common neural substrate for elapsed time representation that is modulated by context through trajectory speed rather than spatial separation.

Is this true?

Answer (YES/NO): NO